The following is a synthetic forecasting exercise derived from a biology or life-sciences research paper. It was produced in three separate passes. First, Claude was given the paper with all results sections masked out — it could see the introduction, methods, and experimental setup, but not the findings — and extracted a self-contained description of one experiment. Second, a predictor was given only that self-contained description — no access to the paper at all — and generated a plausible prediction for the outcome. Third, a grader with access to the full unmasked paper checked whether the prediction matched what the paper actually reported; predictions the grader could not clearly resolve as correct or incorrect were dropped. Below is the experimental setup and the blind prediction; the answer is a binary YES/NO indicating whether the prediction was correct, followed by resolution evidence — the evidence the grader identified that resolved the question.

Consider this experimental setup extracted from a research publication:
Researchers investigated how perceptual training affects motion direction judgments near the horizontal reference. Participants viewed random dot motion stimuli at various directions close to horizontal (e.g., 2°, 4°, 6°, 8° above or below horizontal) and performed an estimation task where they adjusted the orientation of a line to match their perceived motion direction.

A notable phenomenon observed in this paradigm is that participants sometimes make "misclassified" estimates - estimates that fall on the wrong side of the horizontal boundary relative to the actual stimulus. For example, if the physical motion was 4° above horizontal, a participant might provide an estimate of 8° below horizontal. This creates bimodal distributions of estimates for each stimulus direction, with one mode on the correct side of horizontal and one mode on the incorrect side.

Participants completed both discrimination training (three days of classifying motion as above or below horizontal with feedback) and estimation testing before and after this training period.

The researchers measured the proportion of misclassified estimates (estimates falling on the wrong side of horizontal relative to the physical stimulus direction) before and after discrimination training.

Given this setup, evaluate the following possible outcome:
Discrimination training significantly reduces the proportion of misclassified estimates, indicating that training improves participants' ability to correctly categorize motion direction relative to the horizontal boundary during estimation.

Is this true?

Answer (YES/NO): YES